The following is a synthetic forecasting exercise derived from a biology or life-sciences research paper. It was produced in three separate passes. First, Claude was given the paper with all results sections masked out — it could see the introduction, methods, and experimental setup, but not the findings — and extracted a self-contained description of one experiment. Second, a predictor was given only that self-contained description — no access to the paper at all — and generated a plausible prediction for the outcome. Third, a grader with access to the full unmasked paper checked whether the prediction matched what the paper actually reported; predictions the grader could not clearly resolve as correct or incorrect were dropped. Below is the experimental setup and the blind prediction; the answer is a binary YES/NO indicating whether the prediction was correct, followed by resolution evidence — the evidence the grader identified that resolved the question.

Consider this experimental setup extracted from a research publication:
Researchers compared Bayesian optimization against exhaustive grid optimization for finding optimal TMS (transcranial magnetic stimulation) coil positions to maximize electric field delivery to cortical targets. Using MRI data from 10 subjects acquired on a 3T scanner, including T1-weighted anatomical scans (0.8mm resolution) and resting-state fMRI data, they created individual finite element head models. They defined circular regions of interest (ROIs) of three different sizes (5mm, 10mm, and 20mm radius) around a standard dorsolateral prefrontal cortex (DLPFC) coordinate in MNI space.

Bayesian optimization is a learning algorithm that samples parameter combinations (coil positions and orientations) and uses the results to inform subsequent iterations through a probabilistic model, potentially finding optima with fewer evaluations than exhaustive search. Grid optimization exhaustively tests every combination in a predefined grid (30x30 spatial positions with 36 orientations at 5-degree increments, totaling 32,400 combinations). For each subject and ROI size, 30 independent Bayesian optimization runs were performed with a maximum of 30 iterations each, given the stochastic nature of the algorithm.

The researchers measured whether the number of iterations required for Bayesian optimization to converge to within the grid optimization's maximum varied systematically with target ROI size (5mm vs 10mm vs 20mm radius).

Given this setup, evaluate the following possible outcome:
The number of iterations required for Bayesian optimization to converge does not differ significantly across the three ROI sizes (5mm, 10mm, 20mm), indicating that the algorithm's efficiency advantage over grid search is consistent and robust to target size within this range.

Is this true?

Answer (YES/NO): YES